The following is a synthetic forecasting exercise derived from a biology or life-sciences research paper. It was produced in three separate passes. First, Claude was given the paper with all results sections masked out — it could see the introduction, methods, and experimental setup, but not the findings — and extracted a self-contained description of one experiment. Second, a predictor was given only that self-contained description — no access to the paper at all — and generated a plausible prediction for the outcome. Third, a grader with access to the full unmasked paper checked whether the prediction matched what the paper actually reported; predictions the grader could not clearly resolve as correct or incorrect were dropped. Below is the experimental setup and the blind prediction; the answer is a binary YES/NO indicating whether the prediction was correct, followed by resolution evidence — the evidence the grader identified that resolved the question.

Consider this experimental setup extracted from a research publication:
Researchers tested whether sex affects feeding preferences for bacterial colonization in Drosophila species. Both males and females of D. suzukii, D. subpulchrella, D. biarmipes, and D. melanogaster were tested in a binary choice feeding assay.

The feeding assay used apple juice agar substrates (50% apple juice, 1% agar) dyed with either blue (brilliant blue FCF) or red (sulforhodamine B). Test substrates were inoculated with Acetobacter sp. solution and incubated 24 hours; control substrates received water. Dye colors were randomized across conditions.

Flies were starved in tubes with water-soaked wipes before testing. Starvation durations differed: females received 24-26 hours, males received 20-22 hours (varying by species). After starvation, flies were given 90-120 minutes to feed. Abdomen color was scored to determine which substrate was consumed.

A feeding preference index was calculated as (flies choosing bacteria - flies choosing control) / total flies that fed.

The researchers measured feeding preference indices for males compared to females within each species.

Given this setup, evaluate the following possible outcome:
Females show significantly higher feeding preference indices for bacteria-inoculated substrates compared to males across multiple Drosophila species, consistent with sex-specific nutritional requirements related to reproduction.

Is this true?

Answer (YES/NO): NO